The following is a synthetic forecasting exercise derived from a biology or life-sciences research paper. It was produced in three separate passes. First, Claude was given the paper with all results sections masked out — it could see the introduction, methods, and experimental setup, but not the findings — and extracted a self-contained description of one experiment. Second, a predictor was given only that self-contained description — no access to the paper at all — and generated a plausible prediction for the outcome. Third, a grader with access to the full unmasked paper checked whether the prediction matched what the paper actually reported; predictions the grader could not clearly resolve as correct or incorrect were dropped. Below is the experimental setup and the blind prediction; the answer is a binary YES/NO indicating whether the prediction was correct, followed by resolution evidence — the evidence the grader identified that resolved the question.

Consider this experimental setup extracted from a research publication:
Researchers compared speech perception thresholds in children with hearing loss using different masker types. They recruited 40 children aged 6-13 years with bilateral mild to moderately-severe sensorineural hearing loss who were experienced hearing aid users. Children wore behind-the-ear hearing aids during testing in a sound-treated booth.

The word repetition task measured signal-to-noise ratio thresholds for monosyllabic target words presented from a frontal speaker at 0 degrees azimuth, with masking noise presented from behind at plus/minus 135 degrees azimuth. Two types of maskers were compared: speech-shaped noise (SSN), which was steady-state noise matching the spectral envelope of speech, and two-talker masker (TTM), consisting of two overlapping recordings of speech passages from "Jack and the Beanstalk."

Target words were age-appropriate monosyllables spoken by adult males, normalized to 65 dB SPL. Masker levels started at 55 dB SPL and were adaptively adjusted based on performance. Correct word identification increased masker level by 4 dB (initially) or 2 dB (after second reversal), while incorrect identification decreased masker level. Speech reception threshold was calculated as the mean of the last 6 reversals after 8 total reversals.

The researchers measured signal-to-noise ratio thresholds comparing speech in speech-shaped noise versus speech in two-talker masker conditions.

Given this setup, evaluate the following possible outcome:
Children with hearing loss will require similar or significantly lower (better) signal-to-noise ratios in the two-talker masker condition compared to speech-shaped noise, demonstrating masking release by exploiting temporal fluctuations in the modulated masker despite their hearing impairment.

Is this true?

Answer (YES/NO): NO